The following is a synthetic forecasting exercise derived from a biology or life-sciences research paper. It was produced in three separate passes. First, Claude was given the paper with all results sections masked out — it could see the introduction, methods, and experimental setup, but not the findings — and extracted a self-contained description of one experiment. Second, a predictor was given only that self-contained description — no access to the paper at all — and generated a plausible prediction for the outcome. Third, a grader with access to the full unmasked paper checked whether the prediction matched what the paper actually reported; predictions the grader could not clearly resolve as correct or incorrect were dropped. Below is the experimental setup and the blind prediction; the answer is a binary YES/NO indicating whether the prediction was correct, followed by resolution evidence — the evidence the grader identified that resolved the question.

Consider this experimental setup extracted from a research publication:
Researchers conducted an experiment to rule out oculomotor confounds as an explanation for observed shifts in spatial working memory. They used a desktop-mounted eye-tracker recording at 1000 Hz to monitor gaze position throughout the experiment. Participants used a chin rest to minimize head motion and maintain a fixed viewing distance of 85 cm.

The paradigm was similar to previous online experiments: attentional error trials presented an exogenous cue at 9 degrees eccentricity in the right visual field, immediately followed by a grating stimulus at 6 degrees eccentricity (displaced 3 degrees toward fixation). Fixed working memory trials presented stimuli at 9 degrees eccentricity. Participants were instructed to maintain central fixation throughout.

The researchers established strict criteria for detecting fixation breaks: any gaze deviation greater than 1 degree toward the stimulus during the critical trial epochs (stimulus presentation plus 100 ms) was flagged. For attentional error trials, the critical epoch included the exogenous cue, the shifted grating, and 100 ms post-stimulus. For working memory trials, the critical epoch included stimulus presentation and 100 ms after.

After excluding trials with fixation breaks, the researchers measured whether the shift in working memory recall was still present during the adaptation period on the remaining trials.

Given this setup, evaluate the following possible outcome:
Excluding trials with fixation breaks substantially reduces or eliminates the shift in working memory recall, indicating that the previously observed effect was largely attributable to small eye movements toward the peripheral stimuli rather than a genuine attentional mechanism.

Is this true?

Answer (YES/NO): NO